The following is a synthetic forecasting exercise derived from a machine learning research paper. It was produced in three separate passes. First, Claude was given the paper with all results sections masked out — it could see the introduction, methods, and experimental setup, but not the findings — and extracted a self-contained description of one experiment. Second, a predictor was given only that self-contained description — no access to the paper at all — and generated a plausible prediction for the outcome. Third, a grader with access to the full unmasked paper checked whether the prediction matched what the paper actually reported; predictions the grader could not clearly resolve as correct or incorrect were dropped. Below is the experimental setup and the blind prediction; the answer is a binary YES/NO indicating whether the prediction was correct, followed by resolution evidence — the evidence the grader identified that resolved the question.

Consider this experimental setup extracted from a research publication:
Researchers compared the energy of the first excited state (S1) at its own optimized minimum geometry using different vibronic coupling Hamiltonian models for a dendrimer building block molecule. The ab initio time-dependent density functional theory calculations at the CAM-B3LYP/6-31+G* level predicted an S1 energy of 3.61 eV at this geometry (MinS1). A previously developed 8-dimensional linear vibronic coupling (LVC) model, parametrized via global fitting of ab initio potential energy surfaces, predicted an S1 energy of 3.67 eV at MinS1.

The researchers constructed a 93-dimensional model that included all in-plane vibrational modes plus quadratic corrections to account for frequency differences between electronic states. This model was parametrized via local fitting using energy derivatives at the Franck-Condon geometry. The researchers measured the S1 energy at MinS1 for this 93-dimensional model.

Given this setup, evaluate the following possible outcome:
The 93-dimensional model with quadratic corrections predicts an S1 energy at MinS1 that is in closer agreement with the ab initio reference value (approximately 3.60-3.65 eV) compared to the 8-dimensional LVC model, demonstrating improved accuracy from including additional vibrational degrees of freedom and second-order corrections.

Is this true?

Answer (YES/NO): YES